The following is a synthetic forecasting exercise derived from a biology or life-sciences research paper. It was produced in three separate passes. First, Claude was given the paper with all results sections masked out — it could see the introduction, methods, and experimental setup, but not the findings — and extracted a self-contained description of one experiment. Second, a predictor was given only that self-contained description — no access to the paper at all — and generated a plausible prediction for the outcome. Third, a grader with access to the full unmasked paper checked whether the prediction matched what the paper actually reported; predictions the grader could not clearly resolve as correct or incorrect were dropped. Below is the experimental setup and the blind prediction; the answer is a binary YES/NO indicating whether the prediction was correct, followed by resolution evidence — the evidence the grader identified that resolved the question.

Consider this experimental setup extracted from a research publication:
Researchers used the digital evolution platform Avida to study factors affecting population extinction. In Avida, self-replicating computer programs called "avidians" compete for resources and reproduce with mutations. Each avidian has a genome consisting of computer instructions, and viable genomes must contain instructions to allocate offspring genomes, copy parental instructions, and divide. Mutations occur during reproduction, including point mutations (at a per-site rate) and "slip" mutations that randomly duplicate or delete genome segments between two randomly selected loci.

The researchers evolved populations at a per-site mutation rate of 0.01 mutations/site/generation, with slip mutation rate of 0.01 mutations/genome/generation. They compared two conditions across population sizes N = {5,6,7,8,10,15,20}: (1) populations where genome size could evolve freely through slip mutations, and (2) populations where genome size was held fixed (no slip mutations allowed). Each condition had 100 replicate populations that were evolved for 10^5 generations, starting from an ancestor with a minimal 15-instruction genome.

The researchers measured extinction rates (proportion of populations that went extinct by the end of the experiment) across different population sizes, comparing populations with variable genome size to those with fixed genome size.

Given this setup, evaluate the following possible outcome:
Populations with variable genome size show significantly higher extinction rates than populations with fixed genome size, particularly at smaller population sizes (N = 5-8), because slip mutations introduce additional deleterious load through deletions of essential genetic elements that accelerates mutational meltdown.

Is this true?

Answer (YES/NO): NO